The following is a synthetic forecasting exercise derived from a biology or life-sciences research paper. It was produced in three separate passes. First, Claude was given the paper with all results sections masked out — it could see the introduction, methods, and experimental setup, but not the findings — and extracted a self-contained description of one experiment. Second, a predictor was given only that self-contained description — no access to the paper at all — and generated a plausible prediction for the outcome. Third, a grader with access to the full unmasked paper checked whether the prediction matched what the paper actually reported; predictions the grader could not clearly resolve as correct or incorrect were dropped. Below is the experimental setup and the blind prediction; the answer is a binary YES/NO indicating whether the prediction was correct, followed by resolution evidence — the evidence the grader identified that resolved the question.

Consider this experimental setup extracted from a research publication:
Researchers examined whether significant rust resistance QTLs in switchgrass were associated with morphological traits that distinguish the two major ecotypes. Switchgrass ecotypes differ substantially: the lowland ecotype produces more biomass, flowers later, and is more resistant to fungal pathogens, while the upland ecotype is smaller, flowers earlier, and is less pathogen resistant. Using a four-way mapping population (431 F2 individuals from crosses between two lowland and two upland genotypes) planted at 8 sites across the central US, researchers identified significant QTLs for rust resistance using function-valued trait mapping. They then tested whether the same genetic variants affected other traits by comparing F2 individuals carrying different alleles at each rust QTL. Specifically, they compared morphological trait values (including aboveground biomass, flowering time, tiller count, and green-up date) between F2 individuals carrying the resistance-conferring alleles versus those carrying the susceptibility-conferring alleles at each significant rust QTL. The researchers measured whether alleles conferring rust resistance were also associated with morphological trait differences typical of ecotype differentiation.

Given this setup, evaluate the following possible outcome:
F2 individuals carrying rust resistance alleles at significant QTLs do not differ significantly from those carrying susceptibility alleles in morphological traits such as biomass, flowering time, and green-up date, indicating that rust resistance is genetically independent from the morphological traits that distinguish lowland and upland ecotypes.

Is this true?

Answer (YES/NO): NO